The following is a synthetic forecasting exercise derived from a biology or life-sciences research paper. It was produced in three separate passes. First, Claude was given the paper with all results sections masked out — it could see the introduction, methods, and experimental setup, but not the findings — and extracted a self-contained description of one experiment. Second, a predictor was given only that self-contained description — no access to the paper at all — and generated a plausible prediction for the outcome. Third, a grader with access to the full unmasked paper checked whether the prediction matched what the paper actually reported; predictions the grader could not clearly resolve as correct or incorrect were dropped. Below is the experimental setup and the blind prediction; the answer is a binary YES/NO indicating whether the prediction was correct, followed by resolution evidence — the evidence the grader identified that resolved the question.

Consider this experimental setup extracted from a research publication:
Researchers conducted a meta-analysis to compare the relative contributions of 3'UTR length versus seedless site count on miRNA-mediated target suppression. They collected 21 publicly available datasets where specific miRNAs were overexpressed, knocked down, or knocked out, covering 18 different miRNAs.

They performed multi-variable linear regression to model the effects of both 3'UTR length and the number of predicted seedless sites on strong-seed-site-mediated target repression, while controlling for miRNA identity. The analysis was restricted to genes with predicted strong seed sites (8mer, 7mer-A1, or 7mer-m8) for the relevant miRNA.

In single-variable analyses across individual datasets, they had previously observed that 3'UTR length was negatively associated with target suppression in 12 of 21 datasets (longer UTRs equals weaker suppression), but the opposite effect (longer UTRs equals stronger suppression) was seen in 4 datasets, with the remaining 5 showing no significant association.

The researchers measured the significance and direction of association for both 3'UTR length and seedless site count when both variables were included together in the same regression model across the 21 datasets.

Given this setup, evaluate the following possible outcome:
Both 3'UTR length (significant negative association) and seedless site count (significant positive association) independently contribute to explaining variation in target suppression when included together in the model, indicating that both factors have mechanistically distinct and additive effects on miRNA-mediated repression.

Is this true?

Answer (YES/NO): NO